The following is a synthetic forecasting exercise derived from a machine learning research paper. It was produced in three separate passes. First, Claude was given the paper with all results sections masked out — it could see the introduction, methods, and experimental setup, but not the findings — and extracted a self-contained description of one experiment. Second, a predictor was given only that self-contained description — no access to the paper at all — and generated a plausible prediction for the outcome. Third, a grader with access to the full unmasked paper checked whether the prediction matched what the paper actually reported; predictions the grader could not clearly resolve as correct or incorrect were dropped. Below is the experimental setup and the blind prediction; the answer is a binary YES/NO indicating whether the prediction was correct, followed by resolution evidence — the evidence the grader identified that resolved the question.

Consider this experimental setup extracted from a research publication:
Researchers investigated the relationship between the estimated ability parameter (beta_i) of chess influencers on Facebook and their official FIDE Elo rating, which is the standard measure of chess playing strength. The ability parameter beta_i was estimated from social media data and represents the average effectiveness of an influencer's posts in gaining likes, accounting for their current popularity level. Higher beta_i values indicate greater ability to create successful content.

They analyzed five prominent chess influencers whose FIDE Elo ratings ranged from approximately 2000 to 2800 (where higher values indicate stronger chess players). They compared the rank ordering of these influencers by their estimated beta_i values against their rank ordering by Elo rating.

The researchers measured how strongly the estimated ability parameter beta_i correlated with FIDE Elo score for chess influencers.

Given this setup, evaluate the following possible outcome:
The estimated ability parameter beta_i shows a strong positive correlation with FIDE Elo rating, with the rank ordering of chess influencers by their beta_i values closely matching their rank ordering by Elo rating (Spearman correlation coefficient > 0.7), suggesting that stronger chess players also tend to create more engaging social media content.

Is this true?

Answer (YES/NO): NO